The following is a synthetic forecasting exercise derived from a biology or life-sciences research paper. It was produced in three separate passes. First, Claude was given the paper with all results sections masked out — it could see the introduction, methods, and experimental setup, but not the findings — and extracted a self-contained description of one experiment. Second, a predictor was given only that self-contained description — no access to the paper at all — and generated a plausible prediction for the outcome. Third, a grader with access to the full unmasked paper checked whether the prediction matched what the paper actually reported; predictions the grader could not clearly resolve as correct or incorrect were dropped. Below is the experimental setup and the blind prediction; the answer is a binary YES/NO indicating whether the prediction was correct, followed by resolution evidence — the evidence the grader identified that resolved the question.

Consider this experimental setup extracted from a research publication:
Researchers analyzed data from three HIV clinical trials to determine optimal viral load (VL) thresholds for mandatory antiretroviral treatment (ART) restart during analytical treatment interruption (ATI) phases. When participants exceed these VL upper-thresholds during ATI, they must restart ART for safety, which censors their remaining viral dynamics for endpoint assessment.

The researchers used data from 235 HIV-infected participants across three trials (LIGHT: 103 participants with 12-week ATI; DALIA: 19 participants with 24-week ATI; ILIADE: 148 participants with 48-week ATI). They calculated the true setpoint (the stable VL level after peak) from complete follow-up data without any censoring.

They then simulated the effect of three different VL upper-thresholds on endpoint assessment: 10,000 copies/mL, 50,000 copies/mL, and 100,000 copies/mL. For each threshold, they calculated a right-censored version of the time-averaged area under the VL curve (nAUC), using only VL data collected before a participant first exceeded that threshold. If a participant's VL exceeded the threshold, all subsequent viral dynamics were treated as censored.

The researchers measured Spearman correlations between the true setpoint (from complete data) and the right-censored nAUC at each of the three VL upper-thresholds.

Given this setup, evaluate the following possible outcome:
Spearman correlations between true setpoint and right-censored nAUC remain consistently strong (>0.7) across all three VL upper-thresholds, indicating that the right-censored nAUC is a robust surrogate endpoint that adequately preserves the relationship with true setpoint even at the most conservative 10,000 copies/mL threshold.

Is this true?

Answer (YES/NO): NO